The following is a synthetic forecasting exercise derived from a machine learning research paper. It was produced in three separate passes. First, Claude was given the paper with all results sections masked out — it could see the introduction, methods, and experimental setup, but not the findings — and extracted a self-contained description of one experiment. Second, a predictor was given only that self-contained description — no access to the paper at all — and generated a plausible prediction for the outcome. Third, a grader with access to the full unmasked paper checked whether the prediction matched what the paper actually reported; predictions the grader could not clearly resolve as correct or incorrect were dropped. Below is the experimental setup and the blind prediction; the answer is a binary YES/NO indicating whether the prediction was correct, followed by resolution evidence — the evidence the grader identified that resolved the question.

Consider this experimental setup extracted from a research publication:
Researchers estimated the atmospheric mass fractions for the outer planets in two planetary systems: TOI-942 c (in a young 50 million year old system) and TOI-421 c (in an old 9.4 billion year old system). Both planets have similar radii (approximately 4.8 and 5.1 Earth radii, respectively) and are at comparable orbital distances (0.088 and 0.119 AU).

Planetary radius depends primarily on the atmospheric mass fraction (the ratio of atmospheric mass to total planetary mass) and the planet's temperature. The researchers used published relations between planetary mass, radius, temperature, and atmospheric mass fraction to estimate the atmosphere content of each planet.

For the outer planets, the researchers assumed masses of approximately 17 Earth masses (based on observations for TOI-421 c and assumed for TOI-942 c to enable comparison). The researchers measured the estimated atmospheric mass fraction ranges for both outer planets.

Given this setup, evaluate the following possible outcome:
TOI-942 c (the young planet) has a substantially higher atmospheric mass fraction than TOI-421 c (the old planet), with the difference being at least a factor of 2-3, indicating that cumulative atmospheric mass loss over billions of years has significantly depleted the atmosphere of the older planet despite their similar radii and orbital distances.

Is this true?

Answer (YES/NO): NO